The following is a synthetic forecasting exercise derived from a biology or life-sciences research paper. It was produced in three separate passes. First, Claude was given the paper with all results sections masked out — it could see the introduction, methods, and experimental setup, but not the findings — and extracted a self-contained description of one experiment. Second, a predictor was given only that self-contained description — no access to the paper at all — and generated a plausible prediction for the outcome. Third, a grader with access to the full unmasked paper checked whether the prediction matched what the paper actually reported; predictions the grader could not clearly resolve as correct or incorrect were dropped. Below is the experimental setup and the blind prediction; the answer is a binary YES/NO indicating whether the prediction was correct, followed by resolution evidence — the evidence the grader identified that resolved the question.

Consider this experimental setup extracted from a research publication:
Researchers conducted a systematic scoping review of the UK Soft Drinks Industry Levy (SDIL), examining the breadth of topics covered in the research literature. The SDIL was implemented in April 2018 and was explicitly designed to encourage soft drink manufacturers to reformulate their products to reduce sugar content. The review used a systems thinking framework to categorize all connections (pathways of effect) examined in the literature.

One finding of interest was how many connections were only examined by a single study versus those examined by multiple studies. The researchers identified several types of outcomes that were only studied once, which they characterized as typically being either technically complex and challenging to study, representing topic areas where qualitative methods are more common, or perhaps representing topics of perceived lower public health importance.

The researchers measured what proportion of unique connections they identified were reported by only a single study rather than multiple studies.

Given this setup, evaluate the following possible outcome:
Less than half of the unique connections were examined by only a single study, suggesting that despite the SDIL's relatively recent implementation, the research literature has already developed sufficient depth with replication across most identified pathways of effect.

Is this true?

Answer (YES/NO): YES